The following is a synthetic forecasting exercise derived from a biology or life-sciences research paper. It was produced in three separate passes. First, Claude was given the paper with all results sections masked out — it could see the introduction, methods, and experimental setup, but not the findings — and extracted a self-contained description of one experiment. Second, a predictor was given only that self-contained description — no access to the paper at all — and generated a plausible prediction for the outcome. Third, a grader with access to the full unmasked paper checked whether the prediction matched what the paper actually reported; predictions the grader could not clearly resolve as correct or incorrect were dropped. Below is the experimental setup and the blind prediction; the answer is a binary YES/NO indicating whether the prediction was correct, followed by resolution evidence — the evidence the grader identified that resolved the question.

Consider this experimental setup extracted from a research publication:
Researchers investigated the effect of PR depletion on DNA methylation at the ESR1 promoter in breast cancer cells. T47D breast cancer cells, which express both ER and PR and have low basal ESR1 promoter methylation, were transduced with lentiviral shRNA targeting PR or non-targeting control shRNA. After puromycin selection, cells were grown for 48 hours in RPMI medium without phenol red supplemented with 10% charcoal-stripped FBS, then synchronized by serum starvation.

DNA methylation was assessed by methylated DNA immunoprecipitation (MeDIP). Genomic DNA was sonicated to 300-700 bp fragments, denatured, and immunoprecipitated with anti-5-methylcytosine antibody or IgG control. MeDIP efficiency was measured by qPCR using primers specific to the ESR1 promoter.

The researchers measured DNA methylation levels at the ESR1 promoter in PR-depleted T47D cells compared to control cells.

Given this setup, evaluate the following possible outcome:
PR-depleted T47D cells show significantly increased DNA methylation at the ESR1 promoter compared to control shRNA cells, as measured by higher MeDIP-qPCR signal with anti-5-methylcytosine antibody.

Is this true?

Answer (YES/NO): YES